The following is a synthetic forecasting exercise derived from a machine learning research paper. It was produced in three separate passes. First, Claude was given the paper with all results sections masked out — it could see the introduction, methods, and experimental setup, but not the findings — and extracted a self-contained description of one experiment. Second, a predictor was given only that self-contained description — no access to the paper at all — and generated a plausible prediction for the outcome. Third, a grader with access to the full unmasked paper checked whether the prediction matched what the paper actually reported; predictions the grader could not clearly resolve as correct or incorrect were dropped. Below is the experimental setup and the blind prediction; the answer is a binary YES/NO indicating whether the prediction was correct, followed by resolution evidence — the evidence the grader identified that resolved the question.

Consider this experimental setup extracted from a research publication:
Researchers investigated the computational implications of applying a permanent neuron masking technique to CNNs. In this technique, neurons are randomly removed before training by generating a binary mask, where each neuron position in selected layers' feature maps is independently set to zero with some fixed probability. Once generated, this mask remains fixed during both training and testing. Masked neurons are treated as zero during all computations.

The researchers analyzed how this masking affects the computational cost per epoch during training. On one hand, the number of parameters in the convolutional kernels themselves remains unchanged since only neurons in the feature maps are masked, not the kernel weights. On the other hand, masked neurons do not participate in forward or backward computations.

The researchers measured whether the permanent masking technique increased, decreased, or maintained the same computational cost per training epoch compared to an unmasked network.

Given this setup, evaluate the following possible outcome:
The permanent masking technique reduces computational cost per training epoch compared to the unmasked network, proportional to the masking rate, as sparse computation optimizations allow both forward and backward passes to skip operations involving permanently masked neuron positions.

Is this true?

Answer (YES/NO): YES